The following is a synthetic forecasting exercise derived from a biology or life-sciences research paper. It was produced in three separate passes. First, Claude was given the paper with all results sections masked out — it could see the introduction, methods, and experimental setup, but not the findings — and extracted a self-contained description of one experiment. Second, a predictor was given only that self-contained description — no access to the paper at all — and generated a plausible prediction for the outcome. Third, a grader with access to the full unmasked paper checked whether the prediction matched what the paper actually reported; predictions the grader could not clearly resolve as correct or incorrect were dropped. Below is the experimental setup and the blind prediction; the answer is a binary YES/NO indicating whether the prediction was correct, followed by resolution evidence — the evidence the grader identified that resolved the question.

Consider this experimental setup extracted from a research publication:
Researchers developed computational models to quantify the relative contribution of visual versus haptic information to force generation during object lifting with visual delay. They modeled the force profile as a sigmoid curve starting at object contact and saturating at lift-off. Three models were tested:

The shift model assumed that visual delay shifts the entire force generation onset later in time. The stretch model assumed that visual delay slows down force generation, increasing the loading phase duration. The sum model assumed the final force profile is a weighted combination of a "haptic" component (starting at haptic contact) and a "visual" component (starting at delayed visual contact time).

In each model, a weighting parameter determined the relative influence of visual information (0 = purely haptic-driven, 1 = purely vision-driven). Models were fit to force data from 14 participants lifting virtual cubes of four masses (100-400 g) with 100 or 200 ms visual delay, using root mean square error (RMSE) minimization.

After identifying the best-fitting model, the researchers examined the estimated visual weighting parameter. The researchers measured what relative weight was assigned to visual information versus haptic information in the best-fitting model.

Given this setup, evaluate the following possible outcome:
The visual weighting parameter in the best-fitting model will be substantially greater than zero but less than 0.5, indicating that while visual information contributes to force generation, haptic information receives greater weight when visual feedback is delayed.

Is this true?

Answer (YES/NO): YES